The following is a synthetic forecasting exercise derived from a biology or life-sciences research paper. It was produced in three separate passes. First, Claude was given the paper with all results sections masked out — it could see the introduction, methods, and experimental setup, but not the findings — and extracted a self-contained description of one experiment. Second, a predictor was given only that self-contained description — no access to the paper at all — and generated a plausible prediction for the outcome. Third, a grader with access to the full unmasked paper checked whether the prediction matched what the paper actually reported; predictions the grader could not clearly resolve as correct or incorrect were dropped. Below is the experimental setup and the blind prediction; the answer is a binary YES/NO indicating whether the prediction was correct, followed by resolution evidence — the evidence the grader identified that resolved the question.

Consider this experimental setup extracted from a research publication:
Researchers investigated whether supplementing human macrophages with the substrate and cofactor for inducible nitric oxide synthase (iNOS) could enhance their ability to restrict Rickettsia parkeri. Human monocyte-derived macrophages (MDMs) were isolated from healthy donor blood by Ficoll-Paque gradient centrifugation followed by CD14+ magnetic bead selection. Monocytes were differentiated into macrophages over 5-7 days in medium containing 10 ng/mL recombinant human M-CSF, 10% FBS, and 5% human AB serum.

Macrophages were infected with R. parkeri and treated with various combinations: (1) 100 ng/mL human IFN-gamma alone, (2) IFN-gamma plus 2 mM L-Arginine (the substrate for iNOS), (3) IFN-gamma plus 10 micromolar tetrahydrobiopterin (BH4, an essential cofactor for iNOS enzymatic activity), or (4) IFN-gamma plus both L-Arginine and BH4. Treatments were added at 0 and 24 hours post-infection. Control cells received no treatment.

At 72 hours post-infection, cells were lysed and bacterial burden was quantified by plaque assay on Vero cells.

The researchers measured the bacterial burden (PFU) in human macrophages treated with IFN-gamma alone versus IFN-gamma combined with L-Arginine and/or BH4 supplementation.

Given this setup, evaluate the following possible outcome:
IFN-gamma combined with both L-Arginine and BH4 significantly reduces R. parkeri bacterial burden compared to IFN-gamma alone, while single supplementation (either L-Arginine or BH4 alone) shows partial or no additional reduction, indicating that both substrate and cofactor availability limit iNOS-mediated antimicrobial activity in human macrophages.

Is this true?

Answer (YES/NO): NO